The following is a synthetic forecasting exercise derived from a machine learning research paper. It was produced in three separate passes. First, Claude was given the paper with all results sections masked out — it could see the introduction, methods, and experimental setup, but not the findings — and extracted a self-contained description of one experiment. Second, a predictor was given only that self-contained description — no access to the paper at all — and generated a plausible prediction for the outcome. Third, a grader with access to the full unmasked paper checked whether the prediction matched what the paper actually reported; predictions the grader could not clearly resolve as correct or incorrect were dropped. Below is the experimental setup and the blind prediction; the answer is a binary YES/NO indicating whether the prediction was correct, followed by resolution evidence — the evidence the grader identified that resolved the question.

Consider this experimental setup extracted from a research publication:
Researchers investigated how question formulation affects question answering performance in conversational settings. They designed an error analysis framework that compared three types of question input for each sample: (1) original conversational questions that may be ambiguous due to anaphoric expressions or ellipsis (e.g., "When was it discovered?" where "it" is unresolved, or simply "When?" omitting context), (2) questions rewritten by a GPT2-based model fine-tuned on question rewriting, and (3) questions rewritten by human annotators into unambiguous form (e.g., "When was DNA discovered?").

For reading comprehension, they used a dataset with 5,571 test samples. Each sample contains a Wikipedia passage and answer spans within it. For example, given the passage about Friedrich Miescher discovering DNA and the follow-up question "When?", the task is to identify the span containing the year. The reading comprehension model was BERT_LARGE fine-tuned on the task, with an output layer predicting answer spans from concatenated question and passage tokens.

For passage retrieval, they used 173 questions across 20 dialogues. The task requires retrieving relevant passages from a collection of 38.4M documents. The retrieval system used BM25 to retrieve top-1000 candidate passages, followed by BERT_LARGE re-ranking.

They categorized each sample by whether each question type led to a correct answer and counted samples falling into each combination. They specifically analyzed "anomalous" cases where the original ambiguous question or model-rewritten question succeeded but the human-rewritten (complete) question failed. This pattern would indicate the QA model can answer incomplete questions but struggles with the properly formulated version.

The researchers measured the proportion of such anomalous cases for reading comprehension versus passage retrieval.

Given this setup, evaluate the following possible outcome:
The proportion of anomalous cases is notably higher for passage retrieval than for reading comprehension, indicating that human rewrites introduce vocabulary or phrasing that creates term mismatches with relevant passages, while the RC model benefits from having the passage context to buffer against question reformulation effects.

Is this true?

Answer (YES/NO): NO